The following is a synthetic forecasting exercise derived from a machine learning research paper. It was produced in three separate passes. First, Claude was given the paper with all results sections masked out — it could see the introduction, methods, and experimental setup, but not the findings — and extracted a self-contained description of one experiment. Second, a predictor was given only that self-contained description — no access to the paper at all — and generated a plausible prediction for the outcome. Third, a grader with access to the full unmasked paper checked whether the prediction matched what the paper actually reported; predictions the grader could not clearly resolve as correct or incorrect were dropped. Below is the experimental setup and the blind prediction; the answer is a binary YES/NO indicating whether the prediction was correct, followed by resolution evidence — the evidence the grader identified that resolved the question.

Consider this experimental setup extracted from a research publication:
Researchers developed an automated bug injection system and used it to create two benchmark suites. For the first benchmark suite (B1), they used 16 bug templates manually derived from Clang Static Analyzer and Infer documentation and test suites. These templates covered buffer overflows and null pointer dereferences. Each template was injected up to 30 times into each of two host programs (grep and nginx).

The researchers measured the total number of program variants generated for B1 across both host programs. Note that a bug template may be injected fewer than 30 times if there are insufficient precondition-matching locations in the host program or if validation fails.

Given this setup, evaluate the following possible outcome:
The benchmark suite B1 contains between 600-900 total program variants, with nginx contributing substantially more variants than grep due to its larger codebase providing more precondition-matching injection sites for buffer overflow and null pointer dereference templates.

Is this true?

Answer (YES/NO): NO